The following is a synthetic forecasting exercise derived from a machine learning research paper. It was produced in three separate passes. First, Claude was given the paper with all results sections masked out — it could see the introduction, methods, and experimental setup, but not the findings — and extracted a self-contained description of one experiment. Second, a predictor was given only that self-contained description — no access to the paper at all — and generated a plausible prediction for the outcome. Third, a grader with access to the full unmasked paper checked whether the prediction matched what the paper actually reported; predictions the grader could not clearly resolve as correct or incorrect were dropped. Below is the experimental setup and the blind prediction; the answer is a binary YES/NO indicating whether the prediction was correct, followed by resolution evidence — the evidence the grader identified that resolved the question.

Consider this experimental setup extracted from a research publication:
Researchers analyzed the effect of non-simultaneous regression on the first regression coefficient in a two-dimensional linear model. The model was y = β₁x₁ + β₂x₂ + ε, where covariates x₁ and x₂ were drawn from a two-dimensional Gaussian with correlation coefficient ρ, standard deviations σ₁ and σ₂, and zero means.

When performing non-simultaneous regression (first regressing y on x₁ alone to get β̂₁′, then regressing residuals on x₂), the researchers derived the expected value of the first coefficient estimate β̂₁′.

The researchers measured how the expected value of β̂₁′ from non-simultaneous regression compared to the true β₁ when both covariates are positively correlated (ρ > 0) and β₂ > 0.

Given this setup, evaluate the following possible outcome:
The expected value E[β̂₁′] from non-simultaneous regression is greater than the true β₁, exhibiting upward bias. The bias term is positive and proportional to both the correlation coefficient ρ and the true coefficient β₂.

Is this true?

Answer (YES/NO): YES